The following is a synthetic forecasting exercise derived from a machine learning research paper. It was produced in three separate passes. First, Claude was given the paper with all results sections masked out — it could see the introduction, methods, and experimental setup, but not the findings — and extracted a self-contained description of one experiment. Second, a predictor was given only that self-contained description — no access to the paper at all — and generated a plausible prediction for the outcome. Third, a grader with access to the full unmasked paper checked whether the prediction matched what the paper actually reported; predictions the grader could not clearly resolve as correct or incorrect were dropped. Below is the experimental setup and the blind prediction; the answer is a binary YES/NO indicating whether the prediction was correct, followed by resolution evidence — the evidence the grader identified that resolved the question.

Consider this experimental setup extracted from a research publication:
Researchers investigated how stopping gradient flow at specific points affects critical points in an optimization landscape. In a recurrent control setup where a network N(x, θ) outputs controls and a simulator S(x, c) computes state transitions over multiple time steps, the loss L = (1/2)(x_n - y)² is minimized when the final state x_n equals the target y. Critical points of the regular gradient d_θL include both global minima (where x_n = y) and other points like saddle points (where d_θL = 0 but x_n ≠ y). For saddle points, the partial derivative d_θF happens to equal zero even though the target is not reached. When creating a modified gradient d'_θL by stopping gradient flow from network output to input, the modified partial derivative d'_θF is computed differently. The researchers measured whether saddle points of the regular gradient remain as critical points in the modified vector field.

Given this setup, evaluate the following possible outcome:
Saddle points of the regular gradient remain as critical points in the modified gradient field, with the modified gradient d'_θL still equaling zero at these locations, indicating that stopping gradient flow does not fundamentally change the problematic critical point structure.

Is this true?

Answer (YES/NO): NO